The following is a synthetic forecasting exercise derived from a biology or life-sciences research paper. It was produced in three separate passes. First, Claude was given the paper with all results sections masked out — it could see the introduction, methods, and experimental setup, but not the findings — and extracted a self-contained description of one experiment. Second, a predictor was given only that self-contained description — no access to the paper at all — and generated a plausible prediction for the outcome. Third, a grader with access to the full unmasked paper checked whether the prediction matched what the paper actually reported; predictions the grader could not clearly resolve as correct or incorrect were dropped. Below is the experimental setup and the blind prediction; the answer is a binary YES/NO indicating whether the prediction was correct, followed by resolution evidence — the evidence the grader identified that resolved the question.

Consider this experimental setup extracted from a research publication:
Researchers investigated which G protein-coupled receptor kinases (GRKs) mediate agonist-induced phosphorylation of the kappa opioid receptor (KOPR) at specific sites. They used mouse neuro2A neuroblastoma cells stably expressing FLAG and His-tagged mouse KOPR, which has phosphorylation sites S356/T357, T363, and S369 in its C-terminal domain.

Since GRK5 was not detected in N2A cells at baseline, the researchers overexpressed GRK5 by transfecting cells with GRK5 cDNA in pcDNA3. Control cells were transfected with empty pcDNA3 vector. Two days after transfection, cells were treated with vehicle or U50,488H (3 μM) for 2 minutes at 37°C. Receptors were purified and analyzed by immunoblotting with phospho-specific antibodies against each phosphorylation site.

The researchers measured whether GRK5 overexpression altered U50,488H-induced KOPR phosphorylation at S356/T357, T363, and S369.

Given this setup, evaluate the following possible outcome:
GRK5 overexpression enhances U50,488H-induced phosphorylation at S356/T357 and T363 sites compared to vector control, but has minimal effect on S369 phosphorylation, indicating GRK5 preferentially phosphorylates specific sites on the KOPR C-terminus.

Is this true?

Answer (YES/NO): NO